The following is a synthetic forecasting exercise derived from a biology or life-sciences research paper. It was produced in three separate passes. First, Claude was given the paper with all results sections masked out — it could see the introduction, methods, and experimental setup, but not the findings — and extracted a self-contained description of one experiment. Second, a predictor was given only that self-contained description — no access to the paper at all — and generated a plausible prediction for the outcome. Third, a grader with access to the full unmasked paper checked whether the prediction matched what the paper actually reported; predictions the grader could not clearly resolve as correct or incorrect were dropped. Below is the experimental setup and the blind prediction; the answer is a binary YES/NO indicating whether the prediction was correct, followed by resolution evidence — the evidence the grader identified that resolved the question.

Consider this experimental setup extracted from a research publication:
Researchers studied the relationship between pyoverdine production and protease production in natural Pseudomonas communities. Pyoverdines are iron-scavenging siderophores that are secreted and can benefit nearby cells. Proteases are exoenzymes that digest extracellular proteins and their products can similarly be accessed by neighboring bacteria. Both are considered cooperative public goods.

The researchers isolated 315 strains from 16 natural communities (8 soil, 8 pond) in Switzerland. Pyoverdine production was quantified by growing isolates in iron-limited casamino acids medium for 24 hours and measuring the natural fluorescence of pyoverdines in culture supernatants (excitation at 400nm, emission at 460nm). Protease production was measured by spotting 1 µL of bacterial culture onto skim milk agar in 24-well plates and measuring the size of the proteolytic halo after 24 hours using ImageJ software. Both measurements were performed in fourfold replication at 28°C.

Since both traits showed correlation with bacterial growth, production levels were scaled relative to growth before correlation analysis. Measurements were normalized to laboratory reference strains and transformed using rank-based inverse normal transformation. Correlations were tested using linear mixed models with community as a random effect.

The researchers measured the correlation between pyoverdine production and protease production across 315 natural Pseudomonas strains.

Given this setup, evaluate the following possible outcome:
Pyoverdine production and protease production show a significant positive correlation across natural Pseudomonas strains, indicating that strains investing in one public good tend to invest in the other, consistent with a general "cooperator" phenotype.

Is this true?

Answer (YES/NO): YES